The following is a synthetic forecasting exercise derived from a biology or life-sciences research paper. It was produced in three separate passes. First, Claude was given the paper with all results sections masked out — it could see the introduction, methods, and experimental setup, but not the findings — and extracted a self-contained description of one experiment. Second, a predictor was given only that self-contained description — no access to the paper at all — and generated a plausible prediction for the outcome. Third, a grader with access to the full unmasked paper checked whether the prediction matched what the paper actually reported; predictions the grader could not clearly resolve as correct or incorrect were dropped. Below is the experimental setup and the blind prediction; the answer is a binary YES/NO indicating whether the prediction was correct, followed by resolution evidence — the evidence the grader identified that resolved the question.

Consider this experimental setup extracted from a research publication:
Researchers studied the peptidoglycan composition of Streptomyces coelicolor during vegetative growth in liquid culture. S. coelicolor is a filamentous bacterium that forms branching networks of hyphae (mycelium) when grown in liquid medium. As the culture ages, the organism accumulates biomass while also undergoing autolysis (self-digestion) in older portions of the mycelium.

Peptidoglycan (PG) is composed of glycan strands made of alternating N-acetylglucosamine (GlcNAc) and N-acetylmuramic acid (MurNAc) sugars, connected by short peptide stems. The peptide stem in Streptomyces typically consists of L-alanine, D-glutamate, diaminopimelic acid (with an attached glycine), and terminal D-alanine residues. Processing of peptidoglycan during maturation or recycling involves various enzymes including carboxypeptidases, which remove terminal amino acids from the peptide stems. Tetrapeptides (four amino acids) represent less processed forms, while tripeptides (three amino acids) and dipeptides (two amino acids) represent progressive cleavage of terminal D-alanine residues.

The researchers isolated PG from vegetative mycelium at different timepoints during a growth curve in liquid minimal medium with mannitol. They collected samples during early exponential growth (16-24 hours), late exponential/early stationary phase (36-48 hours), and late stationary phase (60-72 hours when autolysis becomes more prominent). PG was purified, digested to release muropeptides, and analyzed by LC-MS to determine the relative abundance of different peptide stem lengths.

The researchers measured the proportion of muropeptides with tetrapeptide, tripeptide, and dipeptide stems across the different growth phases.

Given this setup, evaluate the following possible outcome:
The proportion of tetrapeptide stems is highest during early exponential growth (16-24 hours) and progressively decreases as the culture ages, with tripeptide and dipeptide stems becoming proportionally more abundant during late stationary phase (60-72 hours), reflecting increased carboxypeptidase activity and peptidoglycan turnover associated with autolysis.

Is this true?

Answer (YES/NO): NO